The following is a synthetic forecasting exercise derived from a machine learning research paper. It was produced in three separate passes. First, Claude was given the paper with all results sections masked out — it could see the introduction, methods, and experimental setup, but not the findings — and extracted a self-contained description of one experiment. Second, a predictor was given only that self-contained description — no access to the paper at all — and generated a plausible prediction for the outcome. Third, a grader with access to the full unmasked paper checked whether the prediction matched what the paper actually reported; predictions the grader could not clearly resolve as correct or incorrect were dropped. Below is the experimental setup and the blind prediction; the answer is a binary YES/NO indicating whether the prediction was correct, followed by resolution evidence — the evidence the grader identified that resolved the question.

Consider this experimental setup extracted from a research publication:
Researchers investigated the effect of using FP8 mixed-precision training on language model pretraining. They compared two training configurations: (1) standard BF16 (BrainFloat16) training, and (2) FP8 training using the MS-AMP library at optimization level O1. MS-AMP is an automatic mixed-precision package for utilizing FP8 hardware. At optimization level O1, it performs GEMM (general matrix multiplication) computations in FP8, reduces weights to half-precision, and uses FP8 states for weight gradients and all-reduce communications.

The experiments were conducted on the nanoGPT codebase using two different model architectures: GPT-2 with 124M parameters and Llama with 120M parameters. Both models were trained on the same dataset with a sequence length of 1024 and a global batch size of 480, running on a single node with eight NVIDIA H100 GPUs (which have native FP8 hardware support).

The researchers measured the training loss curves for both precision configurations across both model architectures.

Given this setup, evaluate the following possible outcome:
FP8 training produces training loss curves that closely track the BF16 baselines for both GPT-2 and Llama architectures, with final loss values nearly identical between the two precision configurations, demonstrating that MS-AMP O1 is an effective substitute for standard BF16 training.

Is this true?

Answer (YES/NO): NO